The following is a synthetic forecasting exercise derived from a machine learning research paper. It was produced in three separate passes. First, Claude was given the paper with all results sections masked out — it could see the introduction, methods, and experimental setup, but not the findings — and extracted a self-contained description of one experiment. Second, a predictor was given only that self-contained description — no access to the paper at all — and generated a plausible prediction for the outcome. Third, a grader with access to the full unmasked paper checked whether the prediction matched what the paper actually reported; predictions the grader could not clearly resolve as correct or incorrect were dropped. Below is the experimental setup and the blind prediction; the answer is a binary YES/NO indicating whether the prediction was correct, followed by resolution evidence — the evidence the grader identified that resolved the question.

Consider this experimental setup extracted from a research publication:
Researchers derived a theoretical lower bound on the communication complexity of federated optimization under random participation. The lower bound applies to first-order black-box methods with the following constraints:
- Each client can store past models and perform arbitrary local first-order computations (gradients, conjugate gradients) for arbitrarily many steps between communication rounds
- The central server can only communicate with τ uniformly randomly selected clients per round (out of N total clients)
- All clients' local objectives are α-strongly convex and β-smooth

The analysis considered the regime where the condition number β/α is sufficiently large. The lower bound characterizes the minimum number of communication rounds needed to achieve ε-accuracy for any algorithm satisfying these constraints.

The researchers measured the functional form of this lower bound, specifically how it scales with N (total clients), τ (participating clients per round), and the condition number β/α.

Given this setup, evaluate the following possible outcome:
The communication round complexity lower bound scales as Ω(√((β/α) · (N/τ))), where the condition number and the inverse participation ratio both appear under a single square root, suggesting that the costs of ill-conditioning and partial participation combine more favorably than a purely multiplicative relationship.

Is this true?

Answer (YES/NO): NO